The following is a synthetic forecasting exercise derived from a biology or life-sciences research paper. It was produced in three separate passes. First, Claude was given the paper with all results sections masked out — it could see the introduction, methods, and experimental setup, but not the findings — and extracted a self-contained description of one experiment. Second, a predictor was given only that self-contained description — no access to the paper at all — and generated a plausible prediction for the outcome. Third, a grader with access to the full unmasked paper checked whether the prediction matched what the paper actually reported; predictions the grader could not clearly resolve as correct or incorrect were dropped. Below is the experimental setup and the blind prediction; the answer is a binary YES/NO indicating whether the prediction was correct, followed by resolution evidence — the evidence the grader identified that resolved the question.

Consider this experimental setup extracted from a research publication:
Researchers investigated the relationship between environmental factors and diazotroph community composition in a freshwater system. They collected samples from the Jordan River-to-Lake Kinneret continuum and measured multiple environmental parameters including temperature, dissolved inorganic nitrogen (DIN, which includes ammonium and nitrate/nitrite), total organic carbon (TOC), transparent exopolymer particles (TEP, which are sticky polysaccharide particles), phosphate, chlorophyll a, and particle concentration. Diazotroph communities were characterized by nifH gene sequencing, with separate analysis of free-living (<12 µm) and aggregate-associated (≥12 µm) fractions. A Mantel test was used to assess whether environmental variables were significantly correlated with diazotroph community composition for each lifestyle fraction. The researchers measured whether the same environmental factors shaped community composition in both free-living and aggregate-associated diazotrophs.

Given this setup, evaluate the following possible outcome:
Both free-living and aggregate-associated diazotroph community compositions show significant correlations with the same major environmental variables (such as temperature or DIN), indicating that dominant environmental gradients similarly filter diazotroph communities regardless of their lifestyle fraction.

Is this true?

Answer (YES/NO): NO